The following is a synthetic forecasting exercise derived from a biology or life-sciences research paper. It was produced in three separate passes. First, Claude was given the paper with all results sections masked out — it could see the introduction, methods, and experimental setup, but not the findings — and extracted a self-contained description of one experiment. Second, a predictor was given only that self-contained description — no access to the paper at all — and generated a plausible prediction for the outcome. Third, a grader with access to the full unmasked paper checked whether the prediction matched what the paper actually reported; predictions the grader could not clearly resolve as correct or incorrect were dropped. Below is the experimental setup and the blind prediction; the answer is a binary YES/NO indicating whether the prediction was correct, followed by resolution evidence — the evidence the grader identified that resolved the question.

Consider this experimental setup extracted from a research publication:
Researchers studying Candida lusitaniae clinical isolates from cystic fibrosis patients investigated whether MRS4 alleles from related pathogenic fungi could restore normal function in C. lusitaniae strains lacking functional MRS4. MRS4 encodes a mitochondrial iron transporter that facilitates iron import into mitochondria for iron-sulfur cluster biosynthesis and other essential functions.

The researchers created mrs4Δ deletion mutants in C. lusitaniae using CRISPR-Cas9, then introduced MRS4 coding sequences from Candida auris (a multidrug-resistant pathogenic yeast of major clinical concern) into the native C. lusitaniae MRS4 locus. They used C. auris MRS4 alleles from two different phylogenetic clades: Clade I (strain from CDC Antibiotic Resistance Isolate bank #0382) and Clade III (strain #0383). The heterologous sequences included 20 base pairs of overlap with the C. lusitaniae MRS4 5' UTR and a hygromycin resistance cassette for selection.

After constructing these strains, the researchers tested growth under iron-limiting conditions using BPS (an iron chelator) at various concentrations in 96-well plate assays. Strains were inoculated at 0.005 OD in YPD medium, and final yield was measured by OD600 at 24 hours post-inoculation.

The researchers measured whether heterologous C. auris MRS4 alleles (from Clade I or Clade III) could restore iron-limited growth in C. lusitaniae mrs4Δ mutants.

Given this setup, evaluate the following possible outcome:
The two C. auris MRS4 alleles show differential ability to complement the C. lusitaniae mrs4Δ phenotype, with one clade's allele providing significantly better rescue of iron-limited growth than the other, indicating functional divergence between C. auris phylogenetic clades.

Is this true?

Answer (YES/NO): NO